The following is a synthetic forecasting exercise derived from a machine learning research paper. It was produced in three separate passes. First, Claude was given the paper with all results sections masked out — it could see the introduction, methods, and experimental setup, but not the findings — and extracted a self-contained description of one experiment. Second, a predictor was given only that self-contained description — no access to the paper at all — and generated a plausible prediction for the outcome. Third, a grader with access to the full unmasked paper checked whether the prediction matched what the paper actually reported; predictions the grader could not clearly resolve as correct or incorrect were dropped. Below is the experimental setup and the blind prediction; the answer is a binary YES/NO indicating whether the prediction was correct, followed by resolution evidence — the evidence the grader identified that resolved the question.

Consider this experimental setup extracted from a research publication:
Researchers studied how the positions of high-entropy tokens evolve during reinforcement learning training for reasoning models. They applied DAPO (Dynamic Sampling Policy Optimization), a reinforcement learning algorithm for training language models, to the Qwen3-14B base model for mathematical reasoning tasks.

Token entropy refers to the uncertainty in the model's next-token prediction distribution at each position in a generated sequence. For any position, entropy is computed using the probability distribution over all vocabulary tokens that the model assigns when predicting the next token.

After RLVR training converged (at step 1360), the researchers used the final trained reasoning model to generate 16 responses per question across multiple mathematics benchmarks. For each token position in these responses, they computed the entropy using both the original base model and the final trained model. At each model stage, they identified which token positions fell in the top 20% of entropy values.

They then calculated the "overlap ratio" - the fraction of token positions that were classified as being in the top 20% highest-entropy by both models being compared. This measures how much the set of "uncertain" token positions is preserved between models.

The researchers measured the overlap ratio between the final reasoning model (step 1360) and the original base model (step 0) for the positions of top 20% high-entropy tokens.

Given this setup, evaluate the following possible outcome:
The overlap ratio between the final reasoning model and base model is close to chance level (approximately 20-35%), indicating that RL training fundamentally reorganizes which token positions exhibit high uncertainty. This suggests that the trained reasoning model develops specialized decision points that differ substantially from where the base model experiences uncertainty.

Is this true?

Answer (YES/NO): NO